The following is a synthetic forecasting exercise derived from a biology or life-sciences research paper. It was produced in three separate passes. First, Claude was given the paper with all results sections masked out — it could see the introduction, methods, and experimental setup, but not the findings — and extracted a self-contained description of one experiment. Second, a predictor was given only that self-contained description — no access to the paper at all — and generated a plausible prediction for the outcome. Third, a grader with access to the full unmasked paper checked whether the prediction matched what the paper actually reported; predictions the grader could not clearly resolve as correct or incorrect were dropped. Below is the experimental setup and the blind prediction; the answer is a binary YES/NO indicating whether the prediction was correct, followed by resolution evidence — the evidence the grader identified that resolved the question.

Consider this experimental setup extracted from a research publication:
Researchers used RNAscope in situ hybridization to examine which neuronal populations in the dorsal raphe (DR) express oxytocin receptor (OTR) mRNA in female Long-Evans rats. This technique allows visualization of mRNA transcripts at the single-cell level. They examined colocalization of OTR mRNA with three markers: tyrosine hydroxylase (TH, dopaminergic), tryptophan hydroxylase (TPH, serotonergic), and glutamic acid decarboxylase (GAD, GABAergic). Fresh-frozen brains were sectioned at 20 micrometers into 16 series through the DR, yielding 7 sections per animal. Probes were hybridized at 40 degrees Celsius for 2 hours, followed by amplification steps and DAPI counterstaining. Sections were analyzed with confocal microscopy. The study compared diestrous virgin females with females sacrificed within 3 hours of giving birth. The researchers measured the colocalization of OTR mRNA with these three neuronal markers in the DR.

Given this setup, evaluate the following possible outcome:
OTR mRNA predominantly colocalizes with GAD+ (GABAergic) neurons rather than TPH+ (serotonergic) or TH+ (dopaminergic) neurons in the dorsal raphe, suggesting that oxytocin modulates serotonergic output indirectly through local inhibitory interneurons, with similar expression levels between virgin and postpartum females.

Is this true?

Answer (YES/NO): NO